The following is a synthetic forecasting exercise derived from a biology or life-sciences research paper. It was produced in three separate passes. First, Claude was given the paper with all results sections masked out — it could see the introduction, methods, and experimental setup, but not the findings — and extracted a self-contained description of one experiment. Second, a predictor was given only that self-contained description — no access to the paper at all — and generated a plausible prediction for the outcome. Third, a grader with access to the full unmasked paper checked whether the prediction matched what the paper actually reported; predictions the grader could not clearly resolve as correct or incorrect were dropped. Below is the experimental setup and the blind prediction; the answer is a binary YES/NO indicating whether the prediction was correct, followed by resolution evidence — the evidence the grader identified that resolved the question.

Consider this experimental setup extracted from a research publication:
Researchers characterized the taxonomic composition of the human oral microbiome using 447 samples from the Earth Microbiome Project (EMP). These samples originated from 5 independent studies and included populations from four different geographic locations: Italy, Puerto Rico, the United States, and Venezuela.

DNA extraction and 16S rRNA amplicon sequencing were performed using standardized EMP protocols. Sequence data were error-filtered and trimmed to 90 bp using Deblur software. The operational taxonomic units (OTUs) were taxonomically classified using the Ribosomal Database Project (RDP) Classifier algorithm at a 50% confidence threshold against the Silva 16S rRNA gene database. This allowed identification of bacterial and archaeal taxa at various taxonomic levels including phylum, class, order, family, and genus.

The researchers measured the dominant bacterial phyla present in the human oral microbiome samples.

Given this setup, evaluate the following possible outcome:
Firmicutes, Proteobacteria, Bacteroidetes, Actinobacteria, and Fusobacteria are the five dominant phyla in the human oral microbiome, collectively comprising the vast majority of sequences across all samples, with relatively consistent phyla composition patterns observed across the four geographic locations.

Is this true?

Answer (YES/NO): NO